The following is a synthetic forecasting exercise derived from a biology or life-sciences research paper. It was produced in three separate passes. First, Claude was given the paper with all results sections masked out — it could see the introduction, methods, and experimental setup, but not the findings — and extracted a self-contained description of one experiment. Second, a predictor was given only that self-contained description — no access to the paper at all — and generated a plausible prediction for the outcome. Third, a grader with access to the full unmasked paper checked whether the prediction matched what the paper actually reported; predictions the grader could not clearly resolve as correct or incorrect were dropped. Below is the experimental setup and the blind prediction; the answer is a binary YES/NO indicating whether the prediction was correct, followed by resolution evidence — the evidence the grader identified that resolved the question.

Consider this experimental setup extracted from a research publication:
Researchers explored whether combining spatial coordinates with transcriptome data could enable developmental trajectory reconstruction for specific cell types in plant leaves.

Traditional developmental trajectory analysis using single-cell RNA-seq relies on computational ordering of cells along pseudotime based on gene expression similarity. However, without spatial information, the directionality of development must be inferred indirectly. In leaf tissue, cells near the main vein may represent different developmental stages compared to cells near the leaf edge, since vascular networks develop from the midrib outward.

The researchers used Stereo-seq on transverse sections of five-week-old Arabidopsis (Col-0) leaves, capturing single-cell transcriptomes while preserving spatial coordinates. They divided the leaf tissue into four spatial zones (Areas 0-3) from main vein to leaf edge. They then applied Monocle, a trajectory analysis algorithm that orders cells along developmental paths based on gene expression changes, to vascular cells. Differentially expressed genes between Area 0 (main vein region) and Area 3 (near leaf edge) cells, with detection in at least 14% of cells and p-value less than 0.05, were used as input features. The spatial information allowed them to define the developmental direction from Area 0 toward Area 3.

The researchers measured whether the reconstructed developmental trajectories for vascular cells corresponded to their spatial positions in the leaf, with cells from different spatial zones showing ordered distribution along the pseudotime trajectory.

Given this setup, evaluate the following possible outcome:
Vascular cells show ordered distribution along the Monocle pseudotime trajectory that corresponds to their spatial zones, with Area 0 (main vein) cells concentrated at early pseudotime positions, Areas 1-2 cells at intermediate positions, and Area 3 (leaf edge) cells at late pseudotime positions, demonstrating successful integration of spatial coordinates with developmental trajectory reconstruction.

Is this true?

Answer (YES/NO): NO